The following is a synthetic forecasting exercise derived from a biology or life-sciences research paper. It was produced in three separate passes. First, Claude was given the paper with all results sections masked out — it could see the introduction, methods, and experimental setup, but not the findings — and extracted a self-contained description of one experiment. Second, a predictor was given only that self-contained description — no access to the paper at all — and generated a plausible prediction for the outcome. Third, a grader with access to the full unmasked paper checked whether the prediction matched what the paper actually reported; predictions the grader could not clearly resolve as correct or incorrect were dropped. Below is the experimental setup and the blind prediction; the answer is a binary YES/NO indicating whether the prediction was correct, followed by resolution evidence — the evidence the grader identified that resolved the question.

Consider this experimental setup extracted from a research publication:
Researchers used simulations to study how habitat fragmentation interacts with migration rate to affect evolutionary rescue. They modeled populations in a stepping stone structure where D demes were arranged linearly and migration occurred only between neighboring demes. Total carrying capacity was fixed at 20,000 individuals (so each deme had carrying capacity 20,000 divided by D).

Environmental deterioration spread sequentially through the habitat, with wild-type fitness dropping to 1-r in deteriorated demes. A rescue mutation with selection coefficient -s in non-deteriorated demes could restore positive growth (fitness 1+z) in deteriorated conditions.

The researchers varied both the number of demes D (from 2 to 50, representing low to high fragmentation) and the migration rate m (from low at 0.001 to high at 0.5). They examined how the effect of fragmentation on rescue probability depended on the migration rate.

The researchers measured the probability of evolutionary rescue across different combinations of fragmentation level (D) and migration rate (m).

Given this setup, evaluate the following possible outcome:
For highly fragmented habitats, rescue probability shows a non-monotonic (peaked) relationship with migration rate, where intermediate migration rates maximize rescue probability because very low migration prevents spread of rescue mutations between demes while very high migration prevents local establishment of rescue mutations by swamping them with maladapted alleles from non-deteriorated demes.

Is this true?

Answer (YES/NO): NO